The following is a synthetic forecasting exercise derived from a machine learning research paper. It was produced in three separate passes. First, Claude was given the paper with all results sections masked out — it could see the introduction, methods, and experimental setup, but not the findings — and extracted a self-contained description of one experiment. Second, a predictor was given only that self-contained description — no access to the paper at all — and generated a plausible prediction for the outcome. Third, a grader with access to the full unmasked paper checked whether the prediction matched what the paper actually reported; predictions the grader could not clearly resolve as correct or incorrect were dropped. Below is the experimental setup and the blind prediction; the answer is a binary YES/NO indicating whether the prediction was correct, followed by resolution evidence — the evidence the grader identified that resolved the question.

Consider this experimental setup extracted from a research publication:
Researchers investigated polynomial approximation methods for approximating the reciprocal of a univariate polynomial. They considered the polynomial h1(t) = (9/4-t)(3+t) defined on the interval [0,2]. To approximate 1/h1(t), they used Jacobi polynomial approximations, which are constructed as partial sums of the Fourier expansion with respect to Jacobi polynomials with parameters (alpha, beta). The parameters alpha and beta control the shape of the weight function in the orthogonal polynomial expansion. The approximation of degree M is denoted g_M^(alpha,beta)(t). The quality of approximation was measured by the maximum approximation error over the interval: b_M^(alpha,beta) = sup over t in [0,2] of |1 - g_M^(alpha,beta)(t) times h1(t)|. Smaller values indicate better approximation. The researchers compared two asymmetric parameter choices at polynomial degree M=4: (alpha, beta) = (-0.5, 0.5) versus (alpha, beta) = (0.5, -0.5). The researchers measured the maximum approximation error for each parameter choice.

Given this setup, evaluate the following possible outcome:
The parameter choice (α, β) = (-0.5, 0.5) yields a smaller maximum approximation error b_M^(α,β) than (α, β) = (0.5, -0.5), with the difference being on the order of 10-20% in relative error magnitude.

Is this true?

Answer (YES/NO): NO